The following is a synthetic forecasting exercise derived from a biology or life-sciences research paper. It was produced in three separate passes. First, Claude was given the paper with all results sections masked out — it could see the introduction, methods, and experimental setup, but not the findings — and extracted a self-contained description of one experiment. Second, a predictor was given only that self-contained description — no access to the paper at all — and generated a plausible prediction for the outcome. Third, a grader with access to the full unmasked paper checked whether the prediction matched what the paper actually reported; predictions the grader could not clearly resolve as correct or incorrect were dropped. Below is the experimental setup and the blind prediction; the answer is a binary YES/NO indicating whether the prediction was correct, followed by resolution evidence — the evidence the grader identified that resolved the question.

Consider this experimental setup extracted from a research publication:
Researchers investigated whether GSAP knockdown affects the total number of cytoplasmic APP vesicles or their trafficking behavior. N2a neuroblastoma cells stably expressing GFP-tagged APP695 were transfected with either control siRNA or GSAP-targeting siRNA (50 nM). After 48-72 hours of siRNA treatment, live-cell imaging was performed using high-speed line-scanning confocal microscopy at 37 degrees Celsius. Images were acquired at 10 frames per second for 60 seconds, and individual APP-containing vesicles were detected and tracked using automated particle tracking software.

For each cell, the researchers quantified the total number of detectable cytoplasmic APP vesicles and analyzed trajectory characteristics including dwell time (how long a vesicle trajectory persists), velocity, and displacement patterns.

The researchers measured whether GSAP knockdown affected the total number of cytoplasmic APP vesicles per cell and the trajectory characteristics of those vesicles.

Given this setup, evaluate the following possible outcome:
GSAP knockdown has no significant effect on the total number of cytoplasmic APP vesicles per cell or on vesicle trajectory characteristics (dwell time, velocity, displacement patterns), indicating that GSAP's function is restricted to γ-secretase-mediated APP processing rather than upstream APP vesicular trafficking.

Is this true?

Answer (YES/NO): NO